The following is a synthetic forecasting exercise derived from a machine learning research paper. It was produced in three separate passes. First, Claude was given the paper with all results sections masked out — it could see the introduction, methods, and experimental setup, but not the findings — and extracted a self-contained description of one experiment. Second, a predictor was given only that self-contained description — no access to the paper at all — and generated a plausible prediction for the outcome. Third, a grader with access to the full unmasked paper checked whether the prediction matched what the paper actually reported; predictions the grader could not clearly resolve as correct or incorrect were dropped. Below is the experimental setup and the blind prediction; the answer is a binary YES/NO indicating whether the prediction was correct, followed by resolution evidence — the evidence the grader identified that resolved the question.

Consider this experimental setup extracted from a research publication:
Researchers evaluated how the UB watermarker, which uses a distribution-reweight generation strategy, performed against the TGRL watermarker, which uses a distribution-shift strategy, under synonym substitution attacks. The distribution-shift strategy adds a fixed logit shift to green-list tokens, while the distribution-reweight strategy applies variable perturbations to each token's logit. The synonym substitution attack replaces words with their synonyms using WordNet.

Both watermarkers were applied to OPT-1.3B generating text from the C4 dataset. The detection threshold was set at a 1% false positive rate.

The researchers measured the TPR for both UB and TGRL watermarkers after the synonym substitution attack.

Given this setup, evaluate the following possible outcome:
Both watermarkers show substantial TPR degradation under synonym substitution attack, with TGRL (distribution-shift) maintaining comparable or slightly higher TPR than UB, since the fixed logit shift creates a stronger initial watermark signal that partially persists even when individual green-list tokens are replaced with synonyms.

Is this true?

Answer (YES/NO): NO